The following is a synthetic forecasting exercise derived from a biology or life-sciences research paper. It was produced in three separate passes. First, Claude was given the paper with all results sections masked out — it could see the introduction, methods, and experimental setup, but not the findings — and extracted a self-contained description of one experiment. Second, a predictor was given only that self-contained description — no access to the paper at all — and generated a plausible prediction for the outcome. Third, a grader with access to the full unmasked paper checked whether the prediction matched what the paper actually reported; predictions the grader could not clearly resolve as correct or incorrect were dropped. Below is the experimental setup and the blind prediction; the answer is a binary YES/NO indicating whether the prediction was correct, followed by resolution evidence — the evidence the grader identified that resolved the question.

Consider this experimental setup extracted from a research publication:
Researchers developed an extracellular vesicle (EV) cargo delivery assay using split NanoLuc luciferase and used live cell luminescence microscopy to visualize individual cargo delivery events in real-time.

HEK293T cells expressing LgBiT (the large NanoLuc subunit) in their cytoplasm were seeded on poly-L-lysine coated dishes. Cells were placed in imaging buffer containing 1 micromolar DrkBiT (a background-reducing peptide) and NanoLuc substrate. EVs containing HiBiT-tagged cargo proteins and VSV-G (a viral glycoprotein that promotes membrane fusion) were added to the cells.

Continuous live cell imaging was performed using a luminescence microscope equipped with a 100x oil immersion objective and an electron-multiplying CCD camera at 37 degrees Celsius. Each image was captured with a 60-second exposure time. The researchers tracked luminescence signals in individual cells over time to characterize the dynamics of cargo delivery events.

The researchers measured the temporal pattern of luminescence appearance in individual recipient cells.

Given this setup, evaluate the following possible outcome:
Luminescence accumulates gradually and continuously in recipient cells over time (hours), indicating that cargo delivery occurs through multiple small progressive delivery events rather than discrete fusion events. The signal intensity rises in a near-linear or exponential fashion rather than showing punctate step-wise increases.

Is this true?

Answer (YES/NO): NO